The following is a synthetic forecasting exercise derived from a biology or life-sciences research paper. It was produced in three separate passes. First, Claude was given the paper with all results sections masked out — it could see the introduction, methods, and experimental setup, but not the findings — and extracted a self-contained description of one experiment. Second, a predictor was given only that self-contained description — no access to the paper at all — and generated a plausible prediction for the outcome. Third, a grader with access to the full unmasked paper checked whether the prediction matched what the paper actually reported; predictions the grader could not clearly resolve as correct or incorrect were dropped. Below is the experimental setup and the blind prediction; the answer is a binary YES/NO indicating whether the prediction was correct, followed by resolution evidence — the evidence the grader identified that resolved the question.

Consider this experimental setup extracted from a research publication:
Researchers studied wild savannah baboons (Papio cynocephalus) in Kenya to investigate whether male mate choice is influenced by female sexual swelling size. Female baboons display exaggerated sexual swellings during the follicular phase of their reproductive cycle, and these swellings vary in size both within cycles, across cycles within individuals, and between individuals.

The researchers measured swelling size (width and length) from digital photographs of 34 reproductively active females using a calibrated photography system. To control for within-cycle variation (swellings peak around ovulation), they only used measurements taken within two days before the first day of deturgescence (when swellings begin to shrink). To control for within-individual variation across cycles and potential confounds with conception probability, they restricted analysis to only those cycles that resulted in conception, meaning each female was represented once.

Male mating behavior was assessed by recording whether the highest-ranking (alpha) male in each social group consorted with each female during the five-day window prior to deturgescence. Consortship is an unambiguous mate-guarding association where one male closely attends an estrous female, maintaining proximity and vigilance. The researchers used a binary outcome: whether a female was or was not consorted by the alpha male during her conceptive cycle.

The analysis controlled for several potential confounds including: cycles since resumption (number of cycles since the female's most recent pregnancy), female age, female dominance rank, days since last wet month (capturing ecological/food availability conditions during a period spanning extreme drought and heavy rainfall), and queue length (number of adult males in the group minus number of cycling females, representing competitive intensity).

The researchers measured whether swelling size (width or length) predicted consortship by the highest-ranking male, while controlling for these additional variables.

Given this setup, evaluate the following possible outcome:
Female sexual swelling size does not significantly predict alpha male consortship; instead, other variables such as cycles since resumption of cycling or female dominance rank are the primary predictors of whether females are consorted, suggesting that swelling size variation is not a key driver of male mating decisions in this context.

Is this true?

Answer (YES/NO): NO